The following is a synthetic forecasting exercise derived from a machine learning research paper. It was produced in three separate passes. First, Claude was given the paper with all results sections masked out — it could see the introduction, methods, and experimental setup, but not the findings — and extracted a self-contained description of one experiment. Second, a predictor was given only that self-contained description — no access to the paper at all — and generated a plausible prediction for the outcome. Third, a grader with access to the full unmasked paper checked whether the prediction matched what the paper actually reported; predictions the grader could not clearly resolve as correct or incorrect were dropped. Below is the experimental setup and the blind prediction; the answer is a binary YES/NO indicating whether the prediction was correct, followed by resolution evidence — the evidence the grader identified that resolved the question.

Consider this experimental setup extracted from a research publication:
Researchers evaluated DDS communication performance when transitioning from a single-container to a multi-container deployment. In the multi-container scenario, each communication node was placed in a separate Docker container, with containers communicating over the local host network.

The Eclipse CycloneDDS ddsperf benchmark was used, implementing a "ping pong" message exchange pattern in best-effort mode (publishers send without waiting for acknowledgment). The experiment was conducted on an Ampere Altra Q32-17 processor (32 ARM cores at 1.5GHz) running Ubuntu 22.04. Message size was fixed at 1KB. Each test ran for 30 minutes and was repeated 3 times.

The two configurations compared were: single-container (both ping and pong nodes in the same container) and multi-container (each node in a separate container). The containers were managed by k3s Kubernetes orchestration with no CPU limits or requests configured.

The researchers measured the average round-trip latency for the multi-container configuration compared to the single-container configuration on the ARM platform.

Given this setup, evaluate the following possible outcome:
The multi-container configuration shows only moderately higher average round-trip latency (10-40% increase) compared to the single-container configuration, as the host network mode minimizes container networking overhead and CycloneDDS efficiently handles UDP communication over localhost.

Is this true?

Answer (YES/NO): NO